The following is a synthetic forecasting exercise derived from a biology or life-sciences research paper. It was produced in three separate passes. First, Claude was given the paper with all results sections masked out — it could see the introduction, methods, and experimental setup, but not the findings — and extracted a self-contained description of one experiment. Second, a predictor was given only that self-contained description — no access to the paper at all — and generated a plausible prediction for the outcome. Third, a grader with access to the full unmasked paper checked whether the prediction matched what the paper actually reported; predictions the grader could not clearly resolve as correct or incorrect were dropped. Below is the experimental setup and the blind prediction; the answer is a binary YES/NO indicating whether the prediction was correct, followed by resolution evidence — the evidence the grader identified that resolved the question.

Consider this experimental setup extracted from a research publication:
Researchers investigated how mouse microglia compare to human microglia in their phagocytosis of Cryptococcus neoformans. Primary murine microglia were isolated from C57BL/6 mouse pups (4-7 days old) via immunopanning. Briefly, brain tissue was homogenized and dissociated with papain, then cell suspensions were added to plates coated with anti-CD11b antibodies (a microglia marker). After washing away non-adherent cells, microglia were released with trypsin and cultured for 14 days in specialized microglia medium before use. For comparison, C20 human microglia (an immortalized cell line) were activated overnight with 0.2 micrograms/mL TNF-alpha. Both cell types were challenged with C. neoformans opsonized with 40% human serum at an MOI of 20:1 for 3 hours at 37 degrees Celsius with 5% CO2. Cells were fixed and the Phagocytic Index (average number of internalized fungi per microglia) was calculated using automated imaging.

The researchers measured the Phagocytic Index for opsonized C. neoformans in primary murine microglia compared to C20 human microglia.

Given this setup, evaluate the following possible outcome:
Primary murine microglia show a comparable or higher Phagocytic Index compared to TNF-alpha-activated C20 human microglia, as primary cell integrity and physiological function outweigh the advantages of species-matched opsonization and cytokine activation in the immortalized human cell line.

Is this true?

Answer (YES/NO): YES